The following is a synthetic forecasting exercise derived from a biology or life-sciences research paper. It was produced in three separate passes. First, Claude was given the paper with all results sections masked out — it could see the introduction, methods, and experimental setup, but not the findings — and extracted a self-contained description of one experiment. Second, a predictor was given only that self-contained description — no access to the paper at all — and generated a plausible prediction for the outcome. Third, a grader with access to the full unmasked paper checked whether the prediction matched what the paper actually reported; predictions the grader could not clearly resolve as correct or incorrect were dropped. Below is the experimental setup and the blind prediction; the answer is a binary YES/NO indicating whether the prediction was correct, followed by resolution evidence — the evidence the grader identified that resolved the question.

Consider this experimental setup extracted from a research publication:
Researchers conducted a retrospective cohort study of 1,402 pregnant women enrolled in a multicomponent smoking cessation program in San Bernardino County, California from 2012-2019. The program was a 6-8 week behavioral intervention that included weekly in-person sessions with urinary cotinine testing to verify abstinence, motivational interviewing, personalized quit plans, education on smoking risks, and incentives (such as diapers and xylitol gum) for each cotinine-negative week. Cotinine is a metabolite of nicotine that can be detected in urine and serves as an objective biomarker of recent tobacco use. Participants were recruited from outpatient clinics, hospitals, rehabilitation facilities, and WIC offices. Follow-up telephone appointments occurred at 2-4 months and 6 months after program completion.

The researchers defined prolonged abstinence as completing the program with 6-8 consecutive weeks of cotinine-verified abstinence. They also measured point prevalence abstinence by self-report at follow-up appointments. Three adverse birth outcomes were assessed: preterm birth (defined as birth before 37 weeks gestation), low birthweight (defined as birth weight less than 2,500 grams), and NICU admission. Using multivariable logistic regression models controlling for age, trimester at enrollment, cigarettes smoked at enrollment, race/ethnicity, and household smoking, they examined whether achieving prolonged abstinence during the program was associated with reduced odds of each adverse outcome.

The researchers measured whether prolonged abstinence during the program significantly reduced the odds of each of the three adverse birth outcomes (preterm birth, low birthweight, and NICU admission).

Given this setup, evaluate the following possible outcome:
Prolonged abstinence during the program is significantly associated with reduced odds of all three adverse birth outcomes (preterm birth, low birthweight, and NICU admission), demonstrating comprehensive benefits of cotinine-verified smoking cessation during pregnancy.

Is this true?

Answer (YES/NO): NO